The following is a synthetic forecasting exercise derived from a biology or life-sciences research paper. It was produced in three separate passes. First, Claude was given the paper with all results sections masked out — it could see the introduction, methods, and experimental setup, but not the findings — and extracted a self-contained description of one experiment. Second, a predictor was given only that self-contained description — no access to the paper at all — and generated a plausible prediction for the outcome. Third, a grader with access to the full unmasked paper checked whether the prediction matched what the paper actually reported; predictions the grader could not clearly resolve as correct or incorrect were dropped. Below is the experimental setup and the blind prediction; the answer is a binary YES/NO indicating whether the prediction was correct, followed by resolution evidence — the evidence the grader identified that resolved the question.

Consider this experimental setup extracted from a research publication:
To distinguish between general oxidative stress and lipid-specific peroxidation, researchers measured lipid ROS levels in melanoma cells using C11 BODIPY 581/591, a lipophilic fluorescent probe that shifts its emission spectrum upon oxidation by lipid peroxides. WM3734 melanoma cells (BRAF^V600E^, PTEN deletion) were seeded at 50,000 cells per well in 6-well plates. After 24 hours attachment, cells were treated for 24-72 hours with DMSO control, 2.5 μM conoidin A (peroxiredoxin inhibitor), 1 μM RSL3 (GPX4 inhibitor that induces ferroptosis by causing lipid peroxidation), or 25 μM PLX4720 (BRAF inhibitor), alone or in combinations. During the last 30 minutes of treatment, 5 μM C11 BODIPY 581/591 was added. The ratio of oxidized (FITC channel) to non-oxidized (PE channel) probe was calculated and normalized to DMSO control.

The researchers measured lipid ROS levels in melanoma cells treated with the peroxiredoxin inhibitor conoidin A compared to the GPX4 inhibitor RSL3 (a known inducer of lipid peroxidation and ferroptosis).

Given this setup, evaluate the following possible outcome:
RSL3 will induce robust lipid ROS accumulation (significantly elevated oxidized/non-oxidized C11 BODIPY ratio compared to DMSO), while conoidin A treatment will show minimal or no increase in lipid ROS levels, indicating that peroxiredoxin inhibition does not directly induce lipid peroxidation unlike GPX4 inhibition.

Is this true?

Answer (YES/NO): YES